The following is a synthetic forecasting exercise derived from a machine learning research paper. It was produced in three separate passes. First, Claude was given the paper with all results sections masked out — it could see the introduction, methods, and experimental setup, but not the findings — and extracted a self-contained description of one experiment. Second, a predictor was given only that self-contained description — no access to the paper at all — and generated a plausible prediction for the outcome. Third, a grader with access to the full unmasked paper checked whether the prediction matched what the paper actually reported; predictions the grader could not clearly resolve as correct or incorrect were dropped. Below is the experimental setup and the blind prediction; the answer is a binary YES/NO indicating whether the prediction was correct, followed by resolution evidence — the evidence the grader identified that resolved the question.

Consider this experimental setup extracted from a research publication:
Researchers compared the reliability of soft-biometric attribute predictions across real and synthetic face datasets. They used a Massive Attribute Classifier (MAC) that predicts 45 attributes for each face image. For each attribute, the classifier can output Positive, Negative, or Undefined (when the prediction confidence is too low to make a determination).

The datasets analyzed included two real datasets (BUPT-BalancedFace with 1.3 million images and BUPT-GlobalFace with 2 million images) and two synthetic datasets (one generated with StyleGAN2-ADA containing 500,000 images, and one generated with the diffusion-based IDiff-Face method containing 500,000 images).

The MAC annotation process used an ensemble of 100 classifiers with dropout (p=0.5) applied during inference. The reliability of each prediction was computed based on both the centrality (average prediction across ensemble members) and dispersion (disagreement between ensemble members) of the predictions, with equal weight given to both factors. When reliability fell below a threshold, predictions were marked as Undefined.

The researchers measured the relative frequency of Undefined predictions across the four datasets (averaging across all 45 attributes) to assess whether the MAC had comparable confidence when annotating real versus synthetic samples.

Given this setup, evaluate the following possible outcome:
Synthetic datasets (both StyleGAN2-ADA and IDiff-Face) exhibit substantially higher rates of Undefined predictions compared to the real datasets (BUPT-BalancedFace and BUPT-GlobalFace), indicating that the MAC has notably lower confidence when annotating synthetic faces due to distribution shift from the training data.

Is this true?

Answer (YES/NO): NO